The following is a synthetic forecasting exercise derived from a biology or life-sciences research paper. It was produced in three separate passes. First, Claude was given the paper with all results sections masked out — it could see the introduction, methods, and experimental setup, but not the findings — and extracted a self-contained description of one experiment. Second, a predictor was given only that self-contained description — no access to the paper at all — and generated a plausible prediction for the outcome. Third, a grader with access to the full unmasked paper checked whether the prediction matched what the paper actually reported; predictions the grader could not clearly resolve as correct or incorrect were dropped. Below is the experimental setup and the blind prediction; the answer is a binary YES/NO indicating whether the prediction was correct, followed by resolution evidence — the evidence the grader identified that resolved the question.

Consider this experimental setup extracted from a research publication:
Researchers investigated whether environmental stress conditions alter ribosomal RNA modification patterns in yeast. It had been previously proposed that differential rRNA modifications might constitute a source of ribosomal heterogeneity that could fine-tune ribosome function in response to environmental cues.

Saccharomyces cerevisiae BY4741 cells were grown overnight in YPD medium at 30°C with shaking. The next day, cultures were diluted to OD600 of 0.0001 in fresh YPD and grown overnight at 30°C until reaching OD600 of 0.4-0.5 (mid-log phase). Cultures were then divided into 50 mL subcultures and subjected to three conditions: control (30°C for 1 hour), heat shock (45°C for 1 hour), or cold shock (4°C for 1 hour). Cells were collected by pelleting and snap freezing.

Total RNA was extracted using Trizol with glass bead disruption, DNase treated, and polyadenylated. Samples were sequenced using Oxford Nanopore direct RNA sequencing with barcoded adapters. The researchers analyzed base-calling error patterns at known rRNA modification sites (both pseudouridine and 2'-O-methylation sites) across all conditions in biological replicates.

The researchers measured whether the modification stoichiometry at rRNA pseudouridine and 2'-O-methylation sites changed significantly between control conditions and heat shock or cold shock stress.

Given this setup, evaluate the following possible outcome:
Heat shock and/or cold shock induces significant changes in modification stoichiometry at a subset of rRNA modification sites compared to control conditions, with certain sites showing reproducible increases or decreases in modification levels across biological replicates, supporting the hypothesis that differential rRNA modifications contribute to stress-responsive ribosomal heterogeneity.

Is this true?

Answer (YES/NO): NO